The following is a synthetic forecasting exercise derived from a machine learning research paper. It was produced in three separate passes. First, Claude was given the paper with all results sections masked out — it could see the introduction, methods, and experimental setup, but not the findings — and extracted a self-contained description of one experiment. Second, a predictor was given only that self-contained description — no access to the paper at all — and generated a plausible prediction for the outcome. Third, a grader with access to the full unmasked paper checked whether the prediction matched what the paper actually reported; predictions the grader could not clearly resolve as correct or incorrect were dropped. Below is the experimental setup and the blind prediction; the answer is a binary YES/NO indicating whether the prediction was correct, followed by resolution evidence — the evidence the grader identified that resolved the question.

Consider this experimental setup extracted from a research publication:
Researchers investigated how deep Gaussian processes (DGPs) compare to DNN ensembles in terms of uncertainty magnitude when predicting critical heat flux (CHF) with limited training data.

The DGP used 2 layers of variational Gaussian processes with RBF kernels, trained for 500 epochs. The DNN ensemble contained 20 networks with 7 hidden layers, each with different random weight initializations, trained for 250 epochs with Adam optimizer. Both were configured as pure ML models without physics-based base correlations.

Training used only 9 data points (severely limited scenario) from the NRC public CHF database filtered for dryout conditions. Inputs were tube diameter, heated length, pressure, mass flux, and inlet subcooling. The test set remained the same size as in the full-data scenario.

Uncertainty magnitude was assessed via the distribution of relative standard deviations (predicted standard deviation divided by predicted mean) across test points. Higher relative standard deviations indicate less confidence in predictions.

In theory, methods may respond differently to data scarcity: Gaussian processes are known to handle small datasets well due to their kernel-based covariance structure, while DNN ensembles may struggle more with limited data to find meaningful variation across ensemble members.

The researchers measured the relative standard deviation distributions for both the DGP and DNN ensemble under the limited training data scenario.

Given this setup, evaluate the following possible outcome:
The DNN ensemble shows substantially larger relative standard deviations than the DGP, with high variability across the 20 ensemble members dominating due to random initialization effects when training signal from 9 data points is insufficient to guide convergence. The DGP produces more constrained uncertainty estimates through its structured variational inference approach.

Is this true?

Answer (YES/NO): YES